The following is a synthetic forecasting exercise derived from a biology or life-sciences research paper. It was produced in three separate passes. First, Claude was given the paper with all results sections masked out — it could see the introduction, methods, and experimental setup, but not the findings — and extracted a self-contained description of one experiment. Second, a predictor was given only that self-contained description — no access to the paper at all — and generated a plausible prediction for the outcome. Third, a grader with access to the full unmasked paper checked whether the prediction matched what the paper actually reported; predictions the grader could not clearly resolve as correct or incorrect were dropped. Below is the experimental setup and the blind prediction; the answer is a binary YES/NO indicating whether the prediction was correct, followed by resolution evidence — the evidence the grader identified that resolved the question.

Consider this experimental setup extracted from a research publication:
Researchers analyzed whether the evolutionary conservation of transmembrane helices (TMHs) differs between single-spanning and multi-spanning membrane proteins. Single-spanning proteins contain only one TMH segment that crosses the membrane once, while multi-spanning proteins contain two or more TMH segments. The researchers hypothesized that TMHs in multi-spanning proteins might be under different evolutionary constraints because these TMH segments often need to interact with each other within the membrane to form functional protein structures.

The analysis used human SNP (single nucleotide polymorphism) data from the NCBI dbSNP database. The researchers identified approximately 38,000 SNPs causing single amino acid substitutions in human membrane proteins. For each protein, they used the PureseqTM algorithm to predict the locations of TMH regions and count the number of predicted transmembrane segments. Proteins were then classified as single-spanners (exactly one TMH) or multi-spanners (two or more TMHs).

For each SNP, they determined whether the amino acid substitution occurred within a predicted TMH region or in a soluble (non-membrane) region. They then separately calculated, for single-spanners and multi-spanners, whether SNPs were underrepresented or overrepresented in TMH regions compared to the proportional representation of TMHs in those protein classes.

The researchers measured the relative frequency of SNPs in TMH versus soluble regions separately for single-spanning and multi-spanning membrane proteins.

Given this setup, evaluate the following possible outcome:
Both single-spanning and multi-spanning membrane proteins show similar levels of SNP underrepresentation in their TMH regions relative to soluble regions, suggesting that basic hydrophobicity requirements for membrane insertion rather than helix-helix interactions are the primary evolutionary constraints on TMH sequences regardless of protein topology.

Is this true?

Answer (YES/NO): NO